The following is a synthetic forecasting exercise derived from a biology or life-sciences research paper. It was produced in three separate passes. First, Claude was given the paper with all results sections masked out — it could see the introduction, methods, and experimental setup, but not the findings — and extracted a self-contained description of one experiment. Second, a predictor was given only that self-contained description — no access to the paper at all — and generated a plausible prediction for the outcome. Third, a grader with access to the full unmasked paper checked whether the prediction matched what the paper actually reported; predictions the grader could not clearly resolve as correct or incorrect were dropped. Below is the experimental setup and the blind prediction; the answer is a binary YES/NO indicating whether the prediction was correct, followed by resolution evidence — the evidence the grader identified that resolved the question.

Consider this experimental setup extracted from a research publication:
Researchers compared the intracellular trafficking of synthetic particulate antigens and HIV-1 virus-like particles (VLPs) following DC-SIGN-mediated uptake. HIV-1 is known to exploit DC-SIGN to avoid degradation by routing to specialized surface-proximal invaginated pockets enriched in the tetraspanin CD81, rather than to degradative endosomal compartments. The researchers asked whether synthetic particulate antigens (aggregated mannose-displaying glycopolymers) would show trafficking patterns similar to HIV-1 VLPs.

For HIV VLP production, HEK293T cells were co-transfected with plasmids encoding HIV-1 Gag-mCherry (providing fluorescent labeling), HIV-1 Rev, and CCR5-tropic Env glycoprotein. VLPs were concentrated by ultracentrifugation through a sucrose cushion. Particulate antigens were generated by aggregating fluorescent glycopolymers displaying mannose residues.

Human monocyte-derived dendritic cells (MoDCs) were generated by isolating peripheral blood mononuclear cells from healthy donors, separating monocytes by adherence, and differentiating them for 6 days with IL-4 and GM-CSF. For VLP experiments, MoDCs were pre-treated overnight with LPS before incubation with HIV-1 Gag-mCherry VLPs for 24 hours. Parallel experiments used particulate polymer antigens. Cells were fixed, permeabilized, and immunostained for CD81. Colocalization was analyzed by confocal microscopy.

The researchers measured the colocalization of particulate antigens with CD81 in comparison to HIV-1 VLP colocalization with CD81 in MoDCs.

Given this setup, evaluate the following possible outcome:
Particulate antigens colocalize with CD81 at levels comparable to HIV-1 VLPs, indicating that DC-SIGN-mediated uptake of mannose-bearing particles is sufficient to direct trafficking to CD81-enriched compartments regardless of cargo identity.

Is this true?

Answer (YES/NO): YES